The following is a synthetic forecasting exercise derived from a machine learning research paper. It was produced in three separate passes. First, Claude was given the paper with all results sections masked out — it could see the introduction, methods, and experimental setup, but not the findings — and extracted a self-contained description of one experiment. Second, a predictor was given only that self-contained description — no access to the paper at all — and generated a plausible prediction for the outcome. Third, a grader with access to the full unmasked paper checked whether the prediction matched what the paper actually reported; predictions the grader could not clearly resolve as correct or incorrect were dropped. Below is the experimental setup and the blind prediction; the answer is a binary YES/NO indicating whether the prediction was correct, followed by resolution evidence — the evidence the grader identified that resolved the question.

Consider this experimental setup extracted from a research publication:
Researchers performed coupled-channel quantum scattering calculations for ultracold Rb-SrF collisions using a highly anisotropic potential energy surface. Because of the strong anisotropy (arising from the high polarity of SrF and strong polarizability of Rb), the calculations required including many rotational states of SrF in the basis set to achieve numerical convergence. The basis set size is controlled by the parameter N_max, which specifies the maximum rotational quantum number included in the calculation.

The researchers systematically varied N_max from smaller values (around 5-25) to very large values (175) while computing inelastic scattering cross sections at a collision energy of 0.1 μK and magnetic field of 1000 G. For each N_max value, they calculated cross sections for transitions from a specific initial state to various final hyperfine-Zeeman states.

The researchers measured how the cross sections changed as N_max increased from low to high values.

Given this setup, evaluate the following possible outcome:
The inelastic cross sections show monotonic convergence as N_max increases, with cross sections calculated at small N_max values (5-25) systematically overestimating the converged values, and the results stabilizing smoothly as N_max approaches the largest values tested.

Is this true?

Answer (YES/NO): NO